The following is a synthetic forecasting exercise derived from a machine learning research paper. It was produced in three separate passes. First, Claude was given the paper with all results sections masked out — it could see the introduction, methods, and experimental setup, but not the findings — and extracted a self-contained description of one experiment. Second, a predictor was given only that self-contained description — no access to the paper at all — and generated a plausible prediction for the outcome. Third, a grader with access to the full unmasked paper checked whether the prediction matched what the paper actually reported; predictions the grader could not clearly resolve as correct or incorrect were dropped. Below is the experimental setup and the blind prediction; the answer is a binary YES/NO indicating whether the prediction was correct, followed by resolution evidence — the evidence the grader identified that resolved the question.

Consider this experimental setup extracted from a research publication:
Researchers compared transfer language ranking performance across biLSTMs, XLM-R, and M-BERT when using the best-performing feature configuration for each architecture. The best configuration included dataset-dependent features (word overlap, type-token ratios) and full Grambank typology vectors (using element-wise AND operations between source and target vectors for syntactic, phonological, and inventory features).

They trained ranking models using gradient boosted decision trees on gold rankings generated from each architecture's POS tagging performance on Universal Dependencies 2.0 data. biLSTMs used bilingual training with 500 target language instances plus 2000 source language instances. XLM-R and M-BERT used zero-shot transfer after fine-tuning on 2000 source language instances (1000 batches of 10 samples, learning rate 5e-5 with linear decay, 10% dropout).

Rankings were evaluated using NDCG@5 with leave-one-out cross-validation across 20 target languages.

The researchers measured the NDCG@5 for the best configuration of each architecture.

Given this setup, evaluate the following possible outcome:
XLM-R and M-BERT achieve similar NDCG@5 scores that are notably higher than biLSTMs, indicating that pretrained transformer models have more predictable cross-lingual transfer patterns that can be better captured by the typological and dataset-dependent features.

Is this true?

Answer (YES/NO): NO